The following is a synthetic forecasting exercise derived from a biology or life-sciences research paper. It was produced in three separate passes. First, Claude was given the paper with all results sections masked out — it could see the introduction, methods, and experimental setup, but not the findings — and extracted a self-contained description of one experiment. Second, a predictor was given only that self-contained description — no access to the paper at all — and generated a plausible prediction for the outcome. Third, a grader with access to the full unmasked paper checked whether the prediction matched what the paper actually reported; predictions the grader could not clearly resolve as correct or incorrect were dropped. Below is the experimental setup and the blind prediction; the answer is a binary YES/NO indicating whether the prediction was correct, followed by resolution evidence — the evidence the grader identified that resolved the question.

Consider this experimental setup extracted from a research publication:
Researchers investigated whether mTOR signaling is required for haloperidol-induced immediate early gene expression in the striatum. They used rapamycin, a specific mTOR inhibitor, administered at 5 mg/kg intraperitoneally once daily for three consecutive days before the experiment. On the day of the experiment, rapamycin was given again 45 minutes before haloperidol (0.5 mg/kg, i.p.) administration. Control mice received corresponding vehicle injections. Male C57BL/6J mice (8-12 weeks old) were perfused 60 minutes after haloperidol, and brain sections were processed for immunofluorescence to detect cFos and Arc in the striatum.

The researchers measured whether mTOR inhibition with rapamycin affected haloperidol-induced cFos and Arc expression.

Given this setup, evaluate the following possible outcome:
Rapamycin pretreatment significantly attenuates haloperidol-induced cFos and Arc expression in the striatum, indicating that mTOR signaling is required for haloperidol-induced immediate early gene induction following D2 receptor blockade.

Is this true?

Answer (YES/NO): YES